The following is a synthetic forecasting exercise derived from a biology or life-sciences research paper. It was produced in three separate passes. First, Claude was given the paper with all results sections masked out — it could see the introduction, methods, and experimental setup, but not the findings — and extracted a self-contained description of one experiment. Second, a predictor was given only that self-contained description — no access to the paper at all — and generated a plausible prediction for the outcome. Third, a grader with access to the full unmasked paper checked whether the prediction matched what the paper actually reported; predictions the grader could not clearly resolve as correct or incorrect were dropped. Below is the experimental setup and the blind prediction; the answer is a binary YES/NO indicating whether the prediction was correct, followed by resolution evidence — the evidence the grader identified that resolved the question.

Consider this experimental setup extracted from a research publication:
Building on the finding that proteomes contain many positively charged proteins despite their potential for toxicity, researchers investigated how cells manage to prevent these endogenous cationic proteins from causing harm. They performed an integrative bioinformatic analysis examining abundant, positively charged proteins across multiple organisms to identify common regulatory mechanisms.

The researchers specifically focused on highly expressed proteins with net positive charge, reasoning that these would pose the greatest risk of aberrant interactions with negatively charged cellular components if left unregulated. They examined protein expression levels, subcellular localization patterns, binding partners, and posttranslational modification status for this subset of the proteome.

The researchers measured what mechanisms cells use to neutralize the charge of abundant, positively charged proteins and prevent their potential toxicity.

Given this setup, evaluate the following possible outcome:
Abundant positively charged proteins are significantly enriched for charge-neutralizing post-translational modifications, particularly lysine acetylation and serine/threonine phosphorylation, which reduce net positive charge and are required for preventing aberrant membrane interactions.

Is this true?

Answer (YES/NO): NO